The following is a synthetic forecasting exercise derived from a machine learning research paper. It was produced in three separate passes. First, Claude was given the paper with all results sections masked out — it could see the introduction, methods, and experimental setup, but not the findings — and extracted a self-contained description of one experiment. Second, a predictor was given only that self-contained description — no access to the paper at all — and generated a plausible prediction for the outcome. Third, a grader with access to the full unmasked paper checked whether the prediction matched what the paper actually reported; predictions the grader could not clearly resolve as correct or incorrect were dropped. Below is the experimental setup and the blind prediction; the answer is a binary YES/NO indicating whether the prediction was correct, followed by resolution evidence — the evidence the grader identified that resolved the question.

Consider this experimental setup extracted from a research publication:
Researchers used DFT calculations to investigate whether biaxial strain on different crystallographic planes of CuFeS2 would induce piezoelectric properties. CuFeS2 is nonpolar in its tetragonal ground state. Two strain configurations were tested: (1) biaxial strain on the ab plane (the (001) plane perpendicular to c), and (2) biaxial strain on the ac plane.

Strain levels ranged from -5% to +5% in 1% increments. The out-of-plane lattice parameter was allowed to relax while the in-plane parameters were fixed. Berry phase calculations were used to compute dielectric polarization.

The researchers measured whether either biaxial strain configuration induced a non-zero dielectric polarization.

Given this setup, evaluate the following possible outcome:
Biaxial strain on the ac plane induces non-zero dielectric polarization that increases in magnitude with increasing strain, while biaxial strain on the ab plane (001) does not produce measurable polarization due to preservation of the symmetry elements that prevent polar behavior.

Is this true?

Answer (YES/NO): NO